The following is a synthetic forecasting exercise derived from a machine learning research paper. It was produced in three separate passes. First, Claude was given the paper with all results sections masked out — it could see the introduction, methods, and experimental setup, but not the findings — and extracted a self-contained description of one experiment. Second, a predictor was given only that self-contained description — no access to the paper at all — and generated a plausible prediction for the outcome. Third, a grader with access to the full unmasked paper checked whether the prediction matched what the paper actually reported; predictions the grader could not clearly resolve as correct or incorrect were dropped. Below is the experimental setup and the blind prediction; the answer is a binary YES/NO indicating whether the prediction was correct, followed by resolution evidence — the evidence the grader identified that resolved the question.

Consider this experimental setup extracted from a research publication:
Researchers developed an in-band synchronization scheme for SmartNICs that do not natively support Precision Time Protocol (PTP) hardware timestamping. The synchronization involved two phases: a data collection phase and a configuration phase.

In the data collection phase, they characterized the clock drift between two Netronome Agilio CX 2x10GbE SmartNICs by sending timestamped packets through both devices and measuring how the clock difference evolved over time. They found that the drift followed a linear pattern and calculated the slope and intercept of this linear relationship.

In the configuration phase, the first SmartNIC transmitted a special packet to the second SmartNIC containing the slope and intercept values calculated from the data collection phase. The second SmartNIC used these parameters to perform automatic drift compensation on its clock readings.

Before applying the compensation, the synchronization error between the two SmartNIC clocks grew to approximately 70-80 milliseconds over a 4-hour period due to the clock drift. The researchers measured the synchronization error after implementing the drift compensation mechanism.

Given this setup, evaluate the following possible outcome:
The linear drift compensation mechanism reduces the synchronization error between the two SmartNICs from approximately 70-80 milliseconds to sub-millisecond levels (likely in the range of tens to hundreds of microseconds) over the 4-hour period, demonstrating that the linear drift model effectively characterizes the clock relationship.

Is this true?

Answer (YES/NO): NO